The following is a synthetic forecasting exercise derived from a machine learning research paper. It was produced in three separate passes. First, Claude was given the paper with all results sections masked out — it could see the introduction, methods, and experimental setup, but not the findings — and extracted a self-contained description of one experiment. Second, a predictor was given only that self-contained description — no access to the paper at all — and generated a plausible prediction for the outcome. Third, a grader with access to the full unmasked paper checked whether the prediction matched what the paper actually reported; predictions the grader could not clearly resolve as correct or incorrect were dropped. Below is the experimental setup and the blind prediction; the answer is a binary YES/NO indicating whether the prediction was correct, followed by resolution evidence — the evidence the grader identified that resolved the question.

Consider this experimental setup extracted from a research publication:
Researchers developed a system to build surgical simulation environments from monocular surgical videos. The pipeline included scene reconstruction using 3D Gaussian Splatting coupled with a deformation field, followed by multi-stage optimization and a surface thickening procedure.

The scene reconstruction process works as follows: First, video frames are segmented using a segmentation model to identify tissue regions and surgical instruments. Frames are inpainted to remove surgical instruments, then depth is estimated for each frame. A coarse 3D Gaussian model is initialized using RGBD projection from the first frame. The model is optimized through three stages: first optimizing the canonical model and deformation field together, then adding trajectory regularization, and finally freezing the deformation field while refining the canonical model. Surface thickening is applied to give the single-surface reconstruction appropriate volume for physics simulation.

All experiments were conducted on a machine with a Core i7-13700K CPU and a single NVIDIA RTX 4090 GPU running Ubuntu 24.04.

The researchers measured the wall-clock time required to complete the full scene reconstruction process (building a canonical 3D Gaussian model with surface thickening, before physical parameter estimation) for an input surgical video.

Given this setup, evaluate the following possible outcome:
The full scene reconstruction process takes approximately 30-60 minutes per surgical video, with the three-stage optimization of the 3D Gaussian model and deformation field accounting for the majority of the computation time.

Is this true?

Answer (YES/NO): NO